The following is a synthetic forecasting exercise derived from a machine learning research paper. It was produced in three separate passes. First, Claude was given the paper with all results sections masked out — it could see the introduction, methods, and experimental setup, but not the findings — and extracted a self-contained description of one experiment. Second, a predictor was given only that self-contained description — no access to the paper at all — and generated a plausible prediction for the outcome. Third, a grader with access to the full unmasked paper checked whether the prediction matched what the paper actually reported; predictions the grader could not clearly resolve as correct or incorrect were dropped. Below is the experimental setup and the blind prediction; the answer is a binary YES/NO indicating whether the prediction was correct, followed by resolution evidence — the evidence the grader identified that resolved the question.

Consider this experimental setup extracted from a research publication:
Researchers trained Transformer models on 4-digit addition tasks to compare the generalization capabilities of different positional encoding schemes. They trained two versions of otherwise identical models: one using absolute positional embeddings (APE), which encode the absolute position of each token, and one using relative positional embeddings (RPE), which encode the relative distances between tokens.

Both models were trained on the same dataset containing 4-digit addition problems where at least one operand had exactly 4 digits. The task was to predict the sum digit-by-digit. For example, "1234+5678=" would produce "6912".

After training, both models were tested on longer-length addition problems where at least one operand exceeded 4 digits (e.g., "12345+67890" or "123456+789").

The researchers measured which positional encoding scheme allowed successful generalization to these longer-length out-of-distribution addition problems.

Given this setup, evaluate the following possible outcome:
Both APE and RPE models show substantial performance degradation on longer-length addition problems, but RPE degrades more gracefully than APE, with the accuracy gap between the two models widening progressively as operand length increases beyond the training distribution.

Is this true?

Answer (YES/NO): NO